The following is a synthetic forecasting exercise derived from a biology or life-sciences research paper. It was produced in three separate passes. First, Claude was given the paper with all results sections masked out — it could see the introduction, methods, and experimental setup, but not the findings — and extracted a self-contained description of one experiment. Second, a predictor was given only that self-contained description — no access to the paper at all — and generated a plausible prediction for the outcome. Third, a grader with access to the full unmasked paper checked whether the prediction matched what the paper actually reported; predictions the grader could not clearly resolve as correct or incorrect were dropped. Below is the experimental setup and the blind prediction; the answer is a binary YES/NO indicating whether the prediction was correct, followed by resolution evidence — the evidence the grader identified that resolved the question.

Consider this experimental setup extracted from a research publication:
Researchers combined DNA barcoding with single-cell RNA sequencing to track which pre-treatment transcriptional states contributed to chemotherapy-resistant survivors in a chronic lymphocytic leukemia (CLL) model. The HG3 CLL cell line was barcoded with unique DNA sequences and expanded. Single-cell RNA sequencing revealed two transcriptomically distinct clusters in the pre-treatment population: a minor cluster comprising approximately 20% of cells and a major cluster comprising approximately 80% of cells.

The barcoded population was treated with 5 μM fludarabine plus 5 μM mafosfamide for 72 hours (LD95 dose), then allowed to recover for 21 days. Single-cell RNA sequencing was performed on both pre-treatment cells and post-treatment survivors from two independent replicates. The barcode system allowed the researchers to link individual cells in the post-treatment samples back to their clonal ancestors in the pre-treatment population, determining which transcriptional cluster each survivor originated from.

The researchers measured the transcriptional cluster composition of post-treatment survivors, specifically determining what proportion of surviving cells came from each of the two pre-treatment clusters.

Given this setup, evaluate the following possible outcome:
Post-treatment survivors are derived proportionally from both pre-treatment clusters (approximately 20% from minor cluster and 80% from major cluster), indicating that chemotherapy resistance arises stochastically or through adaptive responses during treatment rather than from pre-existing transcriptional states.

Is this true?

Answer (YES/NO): NO